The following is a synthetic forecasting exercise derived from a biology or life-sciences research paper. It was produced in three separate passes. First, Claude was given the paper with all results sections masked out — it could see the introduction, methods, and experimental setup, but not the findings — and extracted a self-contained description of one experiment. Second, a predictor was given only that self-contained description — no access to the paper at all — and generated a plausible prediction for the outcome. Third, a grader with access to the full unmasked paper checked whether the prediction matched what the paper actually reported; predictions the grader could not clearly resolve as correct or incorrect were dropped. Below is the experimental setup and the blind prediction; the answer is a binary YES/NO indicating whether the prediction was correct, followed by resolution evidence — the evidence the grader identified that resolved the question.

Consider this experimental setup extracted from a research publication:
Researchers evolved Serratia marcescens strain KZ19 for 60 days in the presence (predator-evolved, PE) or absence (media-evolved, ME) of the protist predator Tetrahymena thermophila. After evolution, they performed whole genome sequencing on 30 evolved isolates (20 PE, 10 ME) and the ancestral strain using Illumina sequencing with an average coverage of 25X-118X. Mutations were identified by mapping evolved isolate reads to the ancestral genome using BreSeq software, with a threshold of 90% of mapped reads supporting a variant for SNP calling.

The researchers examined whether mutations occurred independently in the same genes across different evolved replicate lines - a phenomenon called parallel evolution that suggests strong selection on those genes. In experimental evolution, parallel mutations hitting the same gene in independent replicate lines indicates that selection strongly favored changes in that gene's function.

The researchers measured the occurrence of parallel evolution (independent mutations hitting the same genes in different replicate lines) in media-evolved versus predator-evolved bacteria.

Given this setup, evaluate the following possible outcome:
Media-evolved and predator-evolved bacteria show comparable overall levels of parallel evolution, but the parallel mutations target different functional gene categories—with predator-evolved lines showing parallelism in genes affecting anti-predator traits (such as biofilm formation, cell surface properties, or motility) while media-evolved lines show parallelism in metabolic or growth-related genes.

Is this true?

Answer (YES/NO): NO